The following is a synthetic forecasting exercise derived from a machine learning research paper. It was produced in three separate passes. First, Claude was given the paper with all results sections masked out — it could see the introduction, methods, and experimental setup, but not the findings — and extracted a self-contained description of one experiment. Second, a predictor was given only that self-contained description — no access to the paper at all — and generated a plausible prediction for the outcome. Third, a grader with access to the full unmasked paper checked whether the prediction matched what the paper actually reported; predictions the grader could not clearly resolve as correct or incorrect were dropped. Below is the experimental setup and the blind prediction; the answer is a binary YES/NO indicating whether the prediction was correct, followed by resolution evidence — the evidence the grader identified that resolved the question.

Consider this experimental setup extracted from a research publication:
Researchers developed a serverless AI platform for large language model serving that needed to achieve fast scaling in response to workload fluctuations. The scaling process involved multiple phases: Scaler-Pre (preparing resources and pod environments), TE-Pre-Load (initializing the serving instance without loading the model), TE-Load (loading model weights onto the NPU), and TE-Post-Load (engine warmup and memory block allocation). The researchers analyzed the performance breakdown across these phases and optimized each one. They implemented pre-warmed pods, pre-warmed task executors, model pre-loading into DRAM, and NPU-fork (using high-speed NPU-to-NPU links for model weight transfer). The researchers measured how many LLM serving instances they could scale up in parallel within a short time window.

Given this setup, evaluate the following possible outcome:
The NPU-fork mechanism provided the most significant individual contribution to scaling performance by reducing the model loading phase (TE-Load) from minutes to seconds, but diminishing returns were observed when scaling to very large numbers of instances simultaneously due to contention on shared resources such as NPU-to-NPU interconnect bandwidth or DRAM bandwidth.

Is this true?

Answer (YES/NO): NO